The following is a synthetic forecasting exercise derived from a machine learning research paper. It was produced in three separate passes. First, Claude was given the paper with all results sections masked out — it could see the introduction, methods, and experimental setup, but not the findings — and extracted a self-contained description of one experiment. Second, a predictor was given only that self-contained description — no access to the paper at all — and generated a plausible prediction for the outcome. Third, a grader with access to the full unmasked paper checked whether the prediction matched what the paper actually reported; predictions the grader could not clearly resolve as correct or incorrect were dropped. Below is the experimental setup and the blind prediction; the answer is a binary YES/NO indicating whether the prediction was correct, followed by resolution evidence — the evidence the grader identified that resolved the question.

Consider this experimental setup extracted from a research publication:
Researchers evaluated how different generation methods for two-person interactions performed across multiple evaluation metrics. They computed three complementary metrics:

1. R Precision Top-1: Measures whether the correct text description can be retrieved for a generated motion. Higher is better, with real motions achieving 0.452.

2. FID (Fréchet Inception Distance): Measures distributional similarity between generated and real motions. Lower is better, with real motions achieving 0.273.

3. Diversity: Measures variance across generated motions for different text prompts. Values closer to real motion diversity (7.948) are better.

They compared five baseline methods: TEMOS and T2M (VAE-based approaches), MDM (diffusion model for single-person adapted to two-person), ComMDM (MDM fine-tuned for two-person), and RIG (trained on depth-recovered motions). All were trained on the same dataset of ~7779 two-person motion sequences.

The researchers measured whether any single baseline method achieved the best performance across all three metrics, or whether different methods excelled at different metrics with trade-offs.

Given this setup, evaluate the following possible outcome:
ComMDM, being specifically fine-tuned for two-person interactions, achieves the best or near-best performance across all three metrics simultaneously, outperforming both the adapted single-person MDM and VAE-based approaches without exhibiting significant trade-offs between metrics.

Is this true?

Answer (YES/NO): NO